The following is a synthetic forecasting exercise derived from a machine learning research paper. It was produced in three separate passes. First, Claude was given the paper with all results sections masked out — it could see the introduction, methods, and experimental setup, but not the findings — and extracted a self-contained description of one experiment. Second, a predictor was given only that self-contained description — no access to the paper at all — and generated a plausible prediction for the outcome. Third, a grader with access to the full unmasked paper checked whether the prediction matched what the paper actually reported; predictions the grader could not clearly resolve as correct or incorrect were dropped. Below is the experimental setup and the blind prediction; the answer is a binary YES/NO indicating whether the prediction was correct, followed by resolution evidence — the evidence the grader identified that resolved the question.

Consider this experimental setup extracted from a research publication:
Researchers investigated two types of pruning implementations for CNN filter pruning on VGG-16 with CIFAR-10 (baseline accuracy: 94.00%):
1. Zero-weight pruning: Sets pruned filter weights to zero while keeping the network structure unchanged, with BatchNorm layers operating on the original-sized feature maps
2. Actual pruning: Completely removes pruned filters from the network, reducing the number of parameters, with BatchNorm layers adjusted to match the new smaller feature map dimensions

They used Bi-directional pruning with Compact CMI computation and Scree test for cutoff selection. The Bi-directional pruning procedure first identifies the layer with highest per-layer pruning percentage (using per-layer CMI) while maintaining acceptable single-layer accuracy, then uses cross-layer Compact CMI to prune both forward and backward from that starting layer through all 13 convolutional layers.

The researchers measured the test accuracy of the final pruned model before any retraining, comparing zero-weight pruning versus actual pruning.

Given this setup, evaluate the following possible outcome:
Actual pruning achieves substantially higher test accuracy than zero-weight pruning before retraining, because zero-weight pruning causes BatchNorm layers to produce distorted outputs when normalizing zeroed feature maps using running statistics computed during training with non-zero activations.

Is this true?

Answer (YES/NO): YES